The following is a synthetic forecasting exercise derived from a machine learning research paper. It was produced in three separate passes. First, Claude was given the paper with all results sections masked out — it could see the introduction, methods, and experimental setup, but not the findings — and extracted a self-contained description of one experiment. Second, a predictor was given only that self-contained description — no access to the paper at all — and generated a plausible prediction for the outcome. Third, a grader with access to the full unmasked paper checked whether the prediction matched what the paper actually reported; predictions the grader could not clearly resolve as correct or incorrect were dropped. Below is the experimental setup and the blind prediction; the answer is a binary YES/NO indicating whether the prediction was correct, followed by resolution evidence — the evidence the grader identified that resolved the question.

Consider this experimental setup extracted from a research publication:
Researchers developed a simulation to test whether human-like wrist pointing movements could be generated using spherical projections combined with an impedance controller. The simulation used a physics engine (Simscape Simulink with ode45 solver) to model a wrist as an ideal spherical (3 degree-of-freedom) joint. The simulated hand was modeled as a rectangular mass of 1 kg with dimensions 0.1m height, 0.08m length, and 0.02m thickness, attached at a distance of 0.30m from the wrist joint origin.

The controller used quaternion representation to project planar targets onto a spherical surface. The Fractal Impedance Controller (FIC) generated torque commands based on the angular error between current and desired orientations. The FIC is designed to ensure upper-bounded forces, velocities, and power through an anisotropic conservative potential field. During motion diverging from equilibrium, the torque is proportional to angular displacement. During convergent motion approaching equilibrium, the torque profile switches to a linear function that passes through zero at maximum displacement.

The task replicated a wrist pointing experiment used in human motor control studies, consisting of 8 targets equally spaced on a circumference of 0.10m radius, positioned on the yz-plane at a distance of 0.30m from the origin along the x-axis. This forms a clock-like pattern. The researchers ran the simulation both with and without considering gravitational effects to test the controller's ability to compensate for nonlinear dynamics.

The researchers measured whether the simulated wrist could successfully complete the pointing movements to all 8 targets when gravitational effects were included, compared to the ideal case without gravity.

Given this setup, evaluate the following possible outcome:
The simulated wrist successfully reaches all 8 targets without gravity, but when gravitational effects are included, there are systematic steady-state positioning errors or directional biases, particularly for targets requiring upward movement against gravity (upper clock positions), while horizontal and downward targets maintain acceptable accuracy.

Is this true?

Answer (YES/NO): NO